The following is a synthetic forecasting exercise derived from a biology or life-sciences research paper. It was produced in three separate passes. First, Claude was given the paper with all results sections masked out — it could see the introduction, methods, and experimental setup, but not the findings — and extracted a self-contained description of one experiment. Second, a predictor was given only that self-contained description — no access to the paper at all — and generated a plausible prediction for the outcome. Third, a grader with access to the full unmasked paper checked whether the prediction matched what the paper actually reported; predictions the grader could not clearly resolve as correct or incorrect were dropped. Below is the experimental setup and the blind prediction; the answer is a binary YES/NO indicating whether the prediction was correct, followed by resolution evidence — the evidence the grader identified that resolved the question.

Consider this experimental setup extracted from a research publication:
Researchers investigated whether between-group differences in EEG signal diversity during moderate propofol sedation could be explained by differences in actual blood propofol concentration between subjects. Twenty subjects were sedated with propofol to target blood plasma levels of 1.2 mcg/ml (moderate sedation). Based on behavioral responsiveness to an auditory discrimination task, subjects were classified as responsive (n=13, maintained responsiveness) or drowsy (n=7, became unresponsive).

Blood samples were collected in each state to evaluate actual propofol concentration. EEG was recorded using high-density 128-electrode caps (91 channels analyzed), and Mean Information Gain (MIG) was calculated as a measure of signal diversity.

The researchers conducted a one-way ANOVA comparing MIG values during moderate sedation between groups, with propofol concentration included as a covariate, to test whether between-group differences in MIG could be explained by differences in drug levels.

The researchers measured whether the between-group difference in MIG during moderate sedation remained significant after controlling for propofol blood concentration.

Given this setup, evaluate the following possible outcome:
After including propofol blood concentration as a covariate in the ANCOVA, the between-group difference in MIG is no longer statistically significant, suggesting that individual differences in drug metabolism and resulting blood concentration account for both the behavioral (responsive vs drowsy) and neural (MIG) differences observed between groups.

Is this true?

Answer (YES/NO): NO